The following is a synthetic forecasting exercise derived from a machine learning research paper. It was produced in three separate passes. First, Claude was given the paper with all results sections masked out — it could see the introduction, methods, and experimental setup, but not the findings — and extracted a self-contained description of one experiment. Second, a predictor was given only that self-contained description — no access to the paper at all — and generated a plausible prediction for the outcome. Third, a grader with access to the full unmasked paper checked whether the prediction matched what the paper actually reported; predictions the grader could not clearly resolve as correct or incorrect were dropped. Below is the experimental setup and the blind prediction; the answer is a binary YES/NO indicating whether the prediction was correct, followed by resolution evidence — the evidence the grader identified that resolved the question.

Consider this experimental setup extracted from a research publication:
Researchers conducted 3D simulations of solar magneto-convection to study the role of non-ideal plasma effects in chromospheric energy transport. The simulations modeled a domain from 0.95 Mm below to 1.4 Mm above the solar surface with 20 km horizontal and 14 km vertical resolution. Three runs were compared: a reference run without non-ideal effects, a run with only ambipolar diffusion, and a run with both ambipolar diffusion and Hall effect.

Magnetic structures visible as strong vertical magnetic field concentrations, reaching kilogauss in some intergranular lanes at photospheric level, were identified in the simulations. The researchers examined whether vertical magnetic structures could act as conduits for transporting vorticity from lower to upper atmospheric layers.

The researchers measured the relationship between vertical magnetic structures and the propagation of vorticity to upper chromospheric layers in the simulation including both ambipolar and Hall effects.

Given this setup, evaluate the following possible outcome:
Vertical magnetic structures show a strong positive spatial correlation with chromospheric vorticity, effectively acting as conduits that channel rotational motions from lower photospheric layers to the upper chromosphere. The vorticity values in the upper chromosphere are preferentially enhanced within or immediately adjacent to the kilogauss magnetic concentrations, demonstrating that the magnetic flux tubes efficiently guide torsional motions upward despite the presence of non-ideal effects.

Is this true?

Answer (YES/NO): YES